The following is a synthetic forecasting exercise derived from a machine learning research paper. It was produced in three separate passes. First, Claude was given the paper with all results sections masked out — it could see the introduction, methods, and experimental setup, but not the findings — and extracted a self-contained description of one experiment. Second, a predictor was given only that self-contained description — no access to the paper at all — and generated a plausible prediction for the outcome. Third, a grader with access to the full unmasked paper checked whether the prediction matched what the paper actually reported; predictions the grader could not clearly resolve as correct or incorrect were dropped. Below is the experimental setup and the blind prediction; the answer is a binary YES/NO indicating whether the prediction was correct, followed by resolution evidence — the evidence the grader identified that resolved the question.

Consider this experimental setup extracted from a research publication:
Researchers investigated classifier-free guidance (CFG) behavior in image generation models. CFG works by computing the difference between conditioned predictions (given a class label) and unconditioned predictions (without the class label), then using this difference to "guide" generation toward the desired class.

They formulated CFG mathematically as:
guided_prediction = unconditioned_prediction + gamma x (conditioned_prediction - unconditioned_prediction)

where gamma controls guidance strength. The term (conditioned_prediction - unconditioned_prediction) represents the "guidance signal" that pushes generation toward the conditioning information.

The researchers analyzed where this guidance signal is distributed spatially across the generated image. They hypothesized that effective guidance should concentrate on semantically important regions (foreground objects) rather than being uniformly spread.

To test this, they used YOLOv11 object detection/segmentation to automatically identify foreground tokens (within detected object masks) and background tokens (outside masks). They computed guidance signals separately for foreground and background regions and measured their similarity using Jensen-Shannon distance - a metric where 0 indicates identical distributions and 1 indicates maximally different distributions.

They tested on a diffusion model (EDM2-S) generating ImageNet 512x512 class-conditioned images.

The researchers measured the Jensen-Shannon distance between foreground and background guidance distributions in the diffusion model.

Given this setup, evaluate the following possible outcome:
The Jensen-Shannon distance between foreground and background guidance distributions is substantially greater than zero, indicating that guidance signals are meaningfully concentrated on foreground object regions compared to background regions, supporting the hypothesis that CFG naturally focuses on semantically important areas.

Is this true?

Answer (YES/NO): YES